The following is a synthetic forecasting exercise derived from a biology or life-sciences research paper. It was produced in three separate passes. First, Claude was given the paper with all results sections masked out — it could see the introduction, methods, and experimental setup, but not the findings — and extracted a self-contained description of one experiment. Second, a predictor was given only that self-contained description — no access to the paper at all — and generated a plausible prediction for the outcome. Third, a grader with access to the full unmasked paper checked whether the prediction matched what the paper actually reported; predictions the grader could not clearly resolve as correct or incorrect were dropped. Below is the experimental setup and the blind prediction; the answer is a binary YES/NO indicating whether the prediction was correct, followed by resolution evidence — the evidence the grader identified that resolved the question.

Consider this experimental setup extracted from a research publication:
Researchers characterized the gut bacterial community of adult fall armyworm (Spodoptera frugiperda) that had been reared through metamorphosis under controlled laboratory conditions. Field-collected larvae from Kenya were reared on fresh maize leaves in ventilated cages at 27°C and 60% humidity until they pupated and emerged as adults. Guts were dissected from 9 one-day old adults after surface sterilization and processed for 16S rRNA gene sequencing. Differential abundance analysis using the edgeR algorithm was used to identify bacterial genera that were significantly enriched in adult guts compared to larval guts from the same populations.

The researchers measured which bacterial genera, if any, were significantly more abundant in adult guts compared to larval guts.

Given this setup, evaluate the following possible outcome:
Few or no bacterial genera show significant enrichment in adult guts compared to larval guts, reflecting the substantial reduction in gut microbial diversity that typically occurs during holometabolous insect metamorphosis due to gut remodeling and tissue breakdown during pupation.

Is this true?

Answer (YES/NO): YES